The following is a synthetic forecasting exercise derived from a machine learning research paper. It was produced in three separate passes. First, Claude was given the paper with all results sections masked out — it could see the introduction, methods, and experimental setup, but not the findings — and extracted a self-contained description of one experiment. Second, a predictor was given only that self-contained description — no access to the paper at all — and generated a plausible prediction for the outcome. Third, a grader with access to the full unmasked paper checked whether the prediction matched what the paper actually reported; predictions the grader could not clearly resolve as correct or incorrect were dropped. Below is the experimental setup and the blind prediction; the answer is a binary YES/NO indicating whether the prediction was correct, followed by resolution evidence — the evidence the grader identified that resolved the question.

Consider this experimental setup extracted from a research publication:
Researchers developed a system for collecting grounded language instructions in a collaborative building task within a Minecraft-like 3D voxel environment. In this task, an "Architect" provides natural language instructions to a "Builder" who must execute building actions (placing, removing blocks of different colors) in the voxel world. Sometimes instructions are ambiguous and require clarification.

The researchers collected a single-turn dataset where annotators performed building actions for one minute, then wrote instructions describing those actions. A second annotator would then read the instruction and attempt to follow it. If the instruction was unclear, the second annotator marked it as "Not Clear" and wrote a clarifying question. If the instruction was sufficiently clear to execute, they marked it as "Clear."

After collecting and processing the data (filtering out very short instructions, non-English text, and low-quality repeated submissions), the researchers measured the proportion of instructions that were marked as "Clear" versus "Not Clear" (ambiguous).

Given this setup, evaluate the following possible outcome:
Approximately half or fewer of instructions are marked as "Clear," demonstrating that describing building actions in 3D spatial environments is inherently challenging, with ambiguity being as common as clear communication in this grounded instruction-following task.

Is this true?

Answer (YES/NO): NO